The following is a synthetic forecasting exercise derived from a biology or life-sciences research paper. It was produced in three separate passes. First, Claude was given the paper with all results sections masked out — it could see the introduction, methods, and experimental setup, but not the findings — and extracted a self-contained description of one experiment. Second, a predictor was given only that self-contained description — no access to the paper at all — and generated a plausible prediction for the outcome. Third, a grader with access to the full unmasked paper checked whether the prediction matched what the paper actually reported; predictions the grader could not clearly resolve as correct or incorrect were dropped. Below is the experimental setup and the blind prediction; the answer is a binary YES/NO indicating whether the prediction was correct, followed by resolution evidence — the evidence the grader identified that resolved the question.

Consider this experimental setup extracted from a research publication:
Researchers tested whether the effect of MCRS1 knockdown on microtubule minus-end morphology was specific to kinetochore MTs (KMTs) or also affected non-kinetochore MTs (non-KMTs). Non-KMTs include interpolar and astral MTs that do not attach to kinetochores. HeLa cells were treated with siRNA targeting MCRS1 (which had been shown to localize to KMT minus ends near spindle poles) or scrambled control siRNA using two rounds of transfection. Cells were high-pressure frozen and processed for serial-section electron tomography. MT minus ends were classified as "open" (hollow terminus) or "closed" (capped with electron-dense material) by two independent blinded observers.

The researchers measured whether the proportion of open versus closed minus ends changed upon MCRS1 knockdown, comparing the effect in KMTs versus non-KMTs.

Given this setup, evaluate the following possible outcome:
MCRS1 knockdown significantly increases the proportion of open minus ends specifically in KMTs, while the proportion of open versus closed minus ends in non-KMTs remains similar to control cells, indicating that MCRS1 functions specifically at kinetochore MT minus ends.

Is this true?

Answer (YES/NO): NO